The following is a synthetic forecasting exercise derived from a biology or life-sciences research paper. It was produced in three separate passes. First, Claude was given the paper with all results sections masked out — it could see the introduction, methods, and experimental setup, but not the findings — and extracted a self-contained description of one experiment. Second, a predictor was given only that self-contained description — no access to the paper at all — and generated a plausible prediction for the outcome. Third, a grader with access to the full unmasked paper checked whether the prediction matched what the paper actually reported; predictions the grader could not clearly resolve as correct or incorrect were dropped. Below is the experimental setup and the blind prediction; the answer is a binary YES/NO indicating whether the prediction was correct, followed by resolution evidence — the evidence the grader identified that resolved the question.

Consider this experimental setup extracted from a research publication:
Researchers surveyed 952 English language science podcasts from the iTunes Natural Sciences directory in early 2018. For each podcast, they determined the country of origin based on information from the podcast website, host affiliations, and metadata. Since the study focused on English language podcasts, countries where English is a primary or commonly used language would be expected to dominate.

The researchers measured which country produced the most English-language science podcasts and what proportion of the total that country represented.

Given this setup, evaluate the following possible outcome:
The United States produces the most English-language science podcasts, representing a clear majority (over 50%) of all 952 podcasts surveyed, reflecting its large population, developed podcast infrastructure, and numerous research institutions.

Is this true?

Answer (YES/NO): YES